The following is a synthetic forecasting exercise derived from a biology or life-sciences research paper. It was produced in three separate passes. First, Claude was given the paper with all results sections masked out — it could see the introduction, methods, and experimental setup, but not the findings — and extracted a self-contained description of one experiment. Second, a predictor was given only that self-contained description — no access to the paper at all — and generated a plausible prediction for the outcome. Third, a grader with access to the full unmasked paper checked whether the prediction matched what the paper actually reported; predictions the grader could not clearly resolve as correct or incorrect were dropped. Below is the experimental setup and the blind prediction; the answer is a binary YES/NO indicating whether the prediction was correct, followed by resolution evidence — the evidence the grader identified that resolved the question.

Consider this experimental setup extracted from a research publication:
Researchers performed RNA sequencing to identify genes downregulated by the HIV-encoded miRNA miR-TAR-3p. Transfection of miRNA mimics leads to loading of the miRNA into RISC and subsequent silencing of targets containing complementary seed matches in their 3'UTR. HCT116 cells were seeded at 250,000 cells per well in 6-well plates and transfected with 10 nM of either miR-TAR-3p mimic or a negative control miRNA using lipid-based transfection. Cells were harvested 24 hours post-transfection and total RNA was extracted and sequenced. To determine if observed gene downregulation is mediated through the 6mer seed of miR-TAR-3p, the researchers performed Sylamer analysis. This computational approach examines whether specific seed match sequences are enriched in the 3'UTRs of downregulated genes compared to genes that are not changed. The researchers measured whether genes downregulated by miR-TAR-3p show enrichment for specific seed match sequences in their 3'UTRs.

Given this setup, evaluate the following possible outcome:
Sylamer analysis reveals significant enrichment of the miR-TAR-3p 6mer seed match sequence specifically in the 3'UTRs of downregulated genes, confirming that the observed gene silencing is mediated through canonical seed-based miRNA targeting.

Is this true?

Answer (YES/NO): NO